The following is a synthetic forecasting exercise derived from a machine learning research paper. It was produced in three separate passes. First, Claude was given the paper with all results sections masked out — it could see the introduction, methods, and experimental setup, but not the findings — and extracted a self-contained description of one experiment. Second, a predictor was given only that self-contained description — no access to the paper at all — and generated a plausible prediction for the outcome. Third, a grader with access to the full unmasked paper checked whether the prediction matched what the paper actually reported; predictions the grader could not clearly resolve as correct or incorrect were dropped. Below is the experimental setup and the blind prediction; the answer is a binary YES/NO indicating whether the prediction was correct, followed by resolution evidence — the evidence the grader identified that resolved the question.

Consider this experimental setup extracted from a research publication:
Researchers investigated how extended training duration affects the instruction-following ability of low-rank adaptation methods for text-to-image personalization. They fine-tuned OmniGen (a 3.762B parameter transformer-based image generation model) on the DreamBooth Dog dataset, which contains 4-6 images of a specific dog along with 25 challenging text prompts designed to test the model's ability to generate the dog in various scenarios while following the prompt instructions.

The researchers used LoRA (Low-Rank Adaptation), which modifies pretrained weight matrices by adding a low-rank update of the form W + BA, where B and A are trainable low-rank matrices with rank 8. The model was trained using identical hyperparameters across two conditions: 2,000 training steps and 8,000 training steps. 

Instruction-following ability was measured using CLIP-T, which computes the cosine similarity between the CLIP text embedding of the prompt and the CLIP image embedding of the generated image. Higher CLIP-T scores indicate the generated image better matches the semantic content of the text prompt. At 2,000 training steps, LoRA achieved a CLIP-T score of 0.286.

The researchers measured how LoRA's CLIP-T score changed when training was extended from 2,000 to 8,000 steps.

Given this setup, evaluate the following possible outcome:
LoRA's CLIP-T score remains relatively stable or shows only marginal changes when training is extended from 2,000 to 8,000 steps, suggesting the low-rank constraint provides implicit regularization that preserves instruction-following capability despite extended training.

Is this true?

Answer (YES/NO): NO